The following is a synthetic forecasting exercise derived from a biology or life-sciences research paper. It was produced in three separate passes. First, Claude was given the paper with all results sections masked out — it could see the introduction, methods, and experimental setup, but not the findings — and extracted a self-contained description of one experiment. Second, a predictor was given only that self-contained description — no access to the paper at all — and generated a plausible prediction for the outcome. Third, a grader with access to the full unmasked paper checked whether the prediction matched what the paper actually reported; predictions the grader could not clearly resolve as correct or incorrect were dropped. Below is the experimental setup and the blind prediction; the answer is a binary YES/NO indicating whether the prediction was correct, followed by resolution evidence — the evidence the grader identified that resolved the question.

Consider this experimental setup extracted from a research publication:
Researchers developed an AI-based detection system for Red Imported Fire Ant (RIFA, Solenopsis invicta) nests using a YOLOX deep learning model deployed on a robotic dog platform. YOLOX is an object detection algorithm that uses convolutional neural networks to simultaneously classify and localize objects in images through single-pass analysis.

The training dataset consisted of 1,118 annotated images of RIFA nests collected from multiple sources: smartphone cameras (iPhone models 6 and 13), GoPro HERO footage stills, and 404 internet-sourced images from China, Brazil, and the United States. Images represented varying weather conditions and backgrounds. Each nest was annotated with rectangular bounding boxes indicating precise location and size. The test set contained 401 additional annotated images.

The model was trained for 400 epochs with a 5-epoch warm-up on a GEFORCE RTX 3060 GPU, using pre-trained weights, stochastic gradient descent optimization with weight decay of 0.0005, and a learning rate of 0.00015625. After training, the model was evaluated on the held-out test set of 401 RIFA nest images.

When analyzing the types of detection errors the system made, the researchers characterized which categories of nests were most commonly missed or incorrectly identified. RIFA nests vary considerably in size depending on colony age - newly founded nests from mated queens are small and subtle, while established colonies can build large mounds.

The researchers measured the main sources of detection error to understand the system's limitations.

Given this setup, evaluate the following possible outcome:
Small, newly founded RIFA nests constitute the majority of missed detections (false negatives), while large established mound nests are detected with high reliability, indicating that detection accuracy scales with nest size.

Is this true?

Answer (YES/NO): YES